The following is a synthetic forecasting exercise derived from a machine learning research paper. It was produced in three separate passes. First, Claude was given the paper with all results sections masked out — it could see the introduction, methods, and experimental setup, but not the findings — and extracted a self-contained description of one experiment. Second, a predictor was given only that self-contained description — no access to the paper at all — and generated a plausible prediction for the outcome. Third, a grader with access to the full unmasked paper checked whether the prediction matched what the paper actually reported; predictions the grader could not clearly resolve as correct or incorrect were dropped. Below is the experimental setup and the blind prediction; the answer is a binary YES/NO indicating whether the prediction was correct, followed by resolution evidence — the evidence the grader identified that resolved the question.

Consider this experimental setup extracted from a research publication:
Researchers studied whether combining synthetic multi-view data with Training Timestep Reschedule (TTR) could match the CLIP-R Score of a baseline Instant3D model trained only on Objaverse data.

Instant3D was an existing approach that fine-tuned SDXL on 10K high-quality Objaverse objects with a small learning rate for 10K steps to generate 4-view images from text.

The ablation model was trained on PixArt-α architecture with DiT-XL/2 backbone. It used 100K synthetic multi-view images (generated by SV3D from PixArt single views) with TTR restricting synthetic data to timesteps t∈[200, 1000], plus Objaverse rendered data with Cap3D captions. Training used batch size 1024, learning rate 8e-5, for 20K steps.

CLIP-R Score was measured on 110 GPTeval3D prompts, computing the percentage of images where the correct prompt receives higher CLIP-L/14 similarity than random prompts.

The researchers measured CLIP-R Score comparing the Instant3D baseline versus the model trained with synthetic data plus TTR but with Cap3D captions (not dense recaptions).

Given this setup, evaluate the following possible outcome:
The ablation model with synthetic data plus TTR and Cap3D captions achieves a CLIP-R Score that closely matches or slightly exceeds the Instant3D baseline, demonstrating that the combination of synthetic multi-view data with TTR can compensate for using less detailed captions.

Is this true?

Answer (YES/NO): YES